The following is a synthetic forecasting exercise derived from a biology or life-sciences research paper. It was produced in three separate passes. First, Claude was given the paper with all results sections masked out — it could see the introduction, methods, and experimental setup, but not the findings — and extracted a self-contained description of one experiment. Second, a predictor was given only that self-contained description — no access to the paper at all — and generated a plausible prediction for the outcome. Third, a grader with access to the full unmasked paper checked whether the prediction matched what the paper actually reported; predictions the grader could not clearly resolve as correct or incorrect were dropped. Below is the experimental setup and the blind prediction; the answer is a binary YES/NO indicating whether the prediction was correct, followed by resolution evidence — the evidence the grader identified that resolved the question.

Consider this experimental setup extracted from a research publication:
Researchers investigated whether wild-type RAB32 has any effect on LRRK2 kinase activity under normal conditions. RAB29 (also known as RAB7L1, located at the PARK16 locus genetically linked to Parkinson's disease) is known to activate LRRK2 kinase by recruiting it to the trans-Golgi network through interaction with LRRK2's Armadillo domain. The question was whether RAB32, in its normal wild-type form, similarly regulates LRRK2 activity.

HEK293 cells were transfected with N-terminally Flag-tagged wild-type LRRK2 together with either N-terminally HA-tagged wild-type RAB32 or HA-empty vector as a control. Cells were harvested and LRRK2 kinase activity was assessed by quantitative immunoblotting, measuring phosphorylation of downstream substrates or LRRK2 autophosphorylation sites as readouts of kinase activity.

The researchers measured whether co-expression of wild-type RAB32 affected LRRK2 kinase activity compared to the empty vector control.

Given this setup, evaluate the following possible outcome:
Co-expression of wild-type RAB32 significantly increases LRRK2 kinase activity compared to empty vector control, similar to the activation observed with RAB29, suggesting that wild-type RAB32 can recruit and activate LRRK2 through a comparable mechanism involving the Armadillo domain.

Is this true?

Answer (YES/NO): NO